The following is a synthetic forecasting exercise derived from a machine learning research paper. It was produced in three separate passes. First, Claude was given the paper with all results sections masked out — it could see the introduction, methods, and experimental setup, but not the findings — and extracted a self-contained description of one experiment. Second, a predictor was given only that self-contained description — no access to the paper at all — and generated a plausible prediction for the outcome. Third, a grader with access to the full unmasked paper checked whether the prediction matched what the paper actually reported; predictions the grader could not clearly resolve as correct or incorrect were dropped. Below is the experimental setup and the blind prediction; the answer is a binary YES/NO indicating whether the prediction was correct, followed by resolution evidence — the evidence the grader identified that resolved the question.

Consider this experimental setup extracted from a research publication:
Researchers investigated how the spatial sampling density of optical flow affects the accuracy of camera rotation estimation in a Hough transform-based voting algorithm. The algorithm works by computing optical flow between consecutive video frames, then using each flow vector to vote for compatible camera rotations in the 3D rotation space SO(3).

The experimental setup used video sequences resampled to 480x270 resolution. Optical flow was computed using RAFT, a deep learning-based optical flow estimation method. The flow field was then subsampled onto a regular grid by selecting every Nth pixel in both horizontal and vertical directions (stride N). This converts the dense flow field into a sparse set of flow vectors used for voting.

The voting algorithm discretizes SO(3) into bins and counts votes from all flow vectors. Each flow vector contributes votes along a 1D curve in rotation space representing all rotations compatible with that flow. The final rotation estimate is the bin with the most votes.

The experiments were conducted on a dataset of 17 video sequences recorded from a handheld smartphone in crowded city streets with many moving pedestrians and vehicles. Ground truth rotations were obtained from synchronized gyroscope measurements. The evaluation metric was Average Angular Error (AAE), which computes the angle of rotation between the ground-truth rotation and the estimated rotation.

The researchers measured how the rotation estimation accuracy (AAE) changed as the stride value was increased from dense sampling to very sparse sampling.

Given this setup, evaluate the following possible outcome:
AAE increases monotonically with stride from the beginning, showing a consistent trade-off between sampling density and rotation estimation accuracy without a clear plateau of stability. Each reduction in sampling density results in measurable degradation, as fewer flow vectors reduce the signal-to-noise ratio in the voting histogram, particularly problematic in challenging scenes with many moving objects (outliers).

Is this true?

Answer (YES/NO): NO